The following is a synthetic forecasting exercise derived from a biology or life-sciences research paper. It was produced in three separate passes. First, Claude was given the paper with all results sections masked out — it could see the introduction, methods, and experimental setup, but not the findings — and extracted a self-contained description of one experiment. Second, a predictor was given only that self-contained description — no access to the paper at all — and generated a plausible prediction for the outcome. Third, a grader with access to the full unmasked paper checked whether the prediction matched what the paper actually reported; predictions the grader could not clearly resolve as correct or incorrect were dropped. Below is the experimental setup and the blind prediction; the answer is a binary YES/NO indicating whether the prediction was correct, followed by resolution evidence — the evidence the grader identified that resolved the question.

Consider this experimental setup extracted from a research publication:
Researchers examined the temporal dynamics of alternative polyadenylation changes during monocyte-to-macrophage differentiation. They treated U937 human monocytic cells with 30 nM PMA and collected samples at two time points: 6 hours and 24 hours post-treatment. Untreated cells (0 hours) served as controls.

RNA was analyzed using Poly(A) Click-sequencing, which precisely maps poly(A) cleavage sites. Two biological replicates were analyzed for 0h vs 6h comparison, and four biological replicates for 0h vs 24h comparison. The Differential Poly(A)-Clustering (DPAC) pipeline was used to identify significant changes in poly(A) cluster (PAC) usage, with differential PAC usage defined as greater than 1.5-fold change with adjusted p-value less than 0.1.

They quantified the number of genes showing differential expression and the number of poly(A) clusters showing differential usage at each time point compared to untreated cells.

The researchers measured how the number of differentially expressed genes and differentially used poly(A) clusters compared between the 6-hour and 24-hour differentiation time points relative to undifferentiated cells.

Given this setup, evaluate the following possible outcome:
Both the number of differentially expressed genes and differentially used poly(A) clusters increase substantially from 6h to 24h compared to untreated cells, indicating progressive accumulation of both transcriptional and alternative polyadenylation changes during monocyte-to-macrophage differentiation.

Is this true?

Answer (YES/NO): YES